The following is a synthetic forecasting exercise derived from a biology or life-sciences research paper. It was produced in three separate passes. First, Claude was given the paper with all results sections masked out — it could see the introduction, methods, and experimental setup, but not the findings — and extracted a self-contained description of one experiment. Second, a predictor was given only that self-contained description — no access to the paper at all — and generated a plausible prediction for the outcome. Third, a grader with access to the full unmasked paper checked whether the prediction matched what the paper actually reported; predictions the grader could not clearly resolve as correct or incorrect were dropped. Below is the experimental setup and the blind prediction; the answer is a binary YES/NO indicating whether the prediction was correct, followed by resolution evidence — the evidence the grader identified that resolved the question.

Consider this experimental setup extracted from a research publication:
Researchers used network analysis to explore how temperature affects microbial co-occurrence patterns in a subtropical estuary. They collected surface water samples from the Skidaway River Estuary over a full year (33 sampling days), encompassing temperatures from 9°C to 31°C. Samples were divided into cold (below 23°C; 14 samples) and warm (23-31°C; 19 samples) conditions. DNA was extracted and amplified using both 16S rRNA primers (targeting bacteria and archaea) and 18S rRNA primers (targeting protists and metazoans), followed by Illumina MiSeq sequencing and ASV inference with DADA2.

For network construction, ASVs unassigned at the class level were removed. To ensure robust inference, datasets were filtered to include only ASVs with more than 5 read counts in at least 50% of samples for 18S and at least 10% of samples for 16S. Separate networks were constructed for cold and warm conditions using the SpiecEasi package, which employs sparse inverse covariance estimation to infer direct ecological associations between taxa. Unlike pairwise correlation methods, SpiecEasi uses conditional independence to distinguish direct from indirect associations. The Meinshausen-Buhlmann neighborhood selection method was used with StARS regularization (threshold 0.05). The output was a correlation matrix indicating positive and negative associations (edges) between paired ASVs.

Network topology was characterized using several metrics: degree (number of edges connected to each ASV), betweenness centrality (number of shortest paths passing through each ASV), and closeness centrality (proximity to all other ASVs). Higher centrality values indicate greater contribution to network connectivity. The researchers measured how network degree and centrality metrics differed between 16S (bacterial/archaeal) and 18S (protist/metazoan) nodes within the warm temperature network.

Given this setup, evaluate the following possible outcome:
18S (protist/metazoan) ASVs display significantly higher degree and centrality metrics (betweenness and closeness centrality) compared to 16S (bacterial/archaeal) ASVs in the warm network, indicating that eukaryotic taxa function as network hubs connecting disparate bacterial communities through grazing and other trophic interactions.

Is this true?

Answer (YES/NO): NO